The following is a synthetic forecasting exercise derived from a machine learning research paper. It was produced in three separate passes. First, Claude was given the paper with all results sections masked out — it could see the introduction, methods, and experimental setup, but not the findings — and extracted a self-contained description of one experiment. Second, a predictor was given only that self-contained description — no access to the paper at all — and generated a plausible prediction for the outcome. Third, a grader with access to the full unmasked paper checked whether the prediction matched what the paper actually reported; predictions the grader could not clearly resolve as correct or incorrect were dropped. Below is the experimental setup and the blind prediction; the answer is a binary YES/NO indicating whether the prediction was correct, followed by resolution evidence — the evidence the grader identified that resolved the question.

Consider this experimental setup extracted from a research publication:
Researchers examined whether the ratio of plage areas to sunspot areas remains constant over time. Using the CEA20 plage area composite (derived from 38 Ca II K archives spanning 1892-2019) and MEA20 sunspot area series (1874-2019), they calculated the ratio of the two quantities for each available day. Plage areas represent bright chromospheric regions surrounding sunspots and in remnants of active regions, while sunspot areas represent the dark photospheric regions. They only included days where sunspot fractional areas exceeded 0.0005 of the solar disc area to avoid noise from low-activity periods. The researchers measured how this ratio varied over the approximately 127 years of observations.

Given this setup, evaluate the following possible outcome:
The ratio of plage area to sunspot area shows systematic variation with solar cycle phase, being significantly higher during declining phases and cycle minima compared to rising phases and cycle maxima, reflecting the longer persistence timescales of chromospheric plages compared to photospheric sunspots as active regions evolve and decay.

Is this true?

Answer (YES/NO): NO